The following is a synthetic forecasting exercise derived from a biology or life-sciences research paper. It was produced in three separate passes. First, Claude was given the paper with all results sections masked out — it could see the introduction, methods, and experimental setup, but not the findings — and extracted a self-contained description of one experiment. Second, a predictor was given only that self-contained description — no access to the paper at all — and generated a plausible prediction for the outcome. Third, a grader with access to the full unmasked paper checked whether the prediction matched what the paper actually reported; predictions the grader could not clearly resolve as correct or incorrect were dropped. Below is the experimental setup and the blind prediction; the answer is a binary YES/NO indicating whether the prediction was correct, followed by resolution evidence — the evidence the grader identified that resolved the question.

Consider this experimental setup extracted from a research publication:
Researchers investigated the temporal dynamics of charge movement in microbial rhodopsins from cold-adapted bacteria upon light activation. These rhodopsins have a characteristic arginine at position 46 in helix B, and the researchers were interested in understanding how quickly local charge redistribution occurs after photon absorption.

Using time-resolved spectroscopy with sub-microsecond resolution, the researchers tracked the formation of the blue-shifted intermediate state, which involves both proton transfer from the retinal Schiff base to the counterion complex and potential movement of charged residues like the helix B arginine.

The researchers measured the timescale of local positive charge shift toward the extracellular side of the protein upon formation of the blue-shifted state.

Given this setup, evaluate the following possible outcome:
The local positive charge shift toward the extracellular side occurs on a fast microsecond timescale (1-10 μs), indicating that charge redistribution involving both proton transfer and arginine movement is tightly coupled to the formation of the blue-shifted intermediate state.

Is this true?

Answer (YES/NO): NO